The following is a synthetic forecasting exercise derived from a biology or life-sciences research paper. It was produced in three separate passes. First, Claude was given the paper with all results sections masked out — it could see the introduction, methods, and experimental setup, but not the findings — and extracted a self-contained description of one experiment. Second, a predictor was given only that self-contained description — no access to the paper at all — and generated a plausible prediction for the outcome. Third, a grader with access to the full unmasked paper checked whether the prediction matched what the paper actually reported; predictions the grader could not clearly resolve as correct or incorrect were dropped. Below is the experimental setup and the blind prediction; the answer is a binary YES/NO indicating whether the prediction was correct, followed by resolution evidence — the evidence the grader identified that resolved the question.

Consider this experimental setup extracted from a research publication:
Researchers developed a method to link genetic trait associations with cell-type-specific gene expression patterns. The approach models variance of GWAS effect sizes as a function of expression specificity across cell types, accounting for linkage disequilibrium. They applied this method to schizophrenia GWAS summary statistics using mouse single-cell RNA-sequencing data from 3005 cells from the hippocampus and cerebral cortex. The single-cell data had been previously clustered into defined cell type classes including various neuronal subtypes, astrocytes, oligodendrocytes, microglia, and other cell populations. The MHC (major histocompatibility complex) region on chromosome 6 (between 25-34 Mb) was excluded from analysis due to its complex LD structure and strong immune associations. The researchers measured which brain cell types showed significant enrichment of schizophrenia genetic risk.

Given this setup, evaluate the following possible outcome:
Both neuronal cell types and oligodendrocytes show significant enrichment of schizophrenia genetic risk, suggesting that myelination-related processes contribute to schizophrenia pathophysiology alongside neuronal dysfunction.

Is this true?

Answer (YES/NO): NO